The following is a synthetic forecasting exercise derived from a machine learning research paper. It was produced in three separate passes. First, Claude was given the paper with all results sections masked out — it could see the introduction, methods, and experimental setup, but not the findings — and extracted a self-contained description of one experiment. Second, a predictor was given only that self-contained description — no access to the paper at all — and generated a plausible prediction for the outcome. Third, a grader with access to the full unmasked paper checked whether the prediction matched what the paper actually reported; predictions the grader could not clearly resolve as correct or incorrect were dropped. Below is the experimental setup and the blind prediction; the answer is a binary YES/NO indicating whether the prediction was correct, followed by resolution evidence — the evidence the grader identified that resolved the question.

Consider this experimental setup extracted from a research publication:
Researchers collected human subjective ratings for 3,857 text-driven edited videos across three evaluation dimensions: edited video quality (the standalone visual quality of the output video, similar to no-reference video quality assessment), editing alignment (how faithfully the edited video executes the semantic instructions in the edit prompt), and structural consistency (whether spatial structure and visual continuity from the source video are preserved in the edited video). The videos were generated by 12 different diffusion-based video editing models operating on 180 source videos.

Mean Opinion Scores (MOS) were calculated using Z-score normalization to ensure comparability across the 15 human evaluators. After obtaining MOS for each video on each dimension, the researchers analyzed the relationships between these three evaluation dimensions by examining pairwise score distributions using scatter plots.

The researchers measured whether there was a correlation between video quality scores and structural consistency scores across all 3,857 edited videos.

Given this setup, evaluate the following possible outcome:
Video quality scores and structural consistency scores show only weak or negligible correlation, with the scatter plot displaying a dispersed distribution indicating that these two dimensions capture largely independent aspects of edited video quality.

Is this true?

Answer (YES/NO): NO